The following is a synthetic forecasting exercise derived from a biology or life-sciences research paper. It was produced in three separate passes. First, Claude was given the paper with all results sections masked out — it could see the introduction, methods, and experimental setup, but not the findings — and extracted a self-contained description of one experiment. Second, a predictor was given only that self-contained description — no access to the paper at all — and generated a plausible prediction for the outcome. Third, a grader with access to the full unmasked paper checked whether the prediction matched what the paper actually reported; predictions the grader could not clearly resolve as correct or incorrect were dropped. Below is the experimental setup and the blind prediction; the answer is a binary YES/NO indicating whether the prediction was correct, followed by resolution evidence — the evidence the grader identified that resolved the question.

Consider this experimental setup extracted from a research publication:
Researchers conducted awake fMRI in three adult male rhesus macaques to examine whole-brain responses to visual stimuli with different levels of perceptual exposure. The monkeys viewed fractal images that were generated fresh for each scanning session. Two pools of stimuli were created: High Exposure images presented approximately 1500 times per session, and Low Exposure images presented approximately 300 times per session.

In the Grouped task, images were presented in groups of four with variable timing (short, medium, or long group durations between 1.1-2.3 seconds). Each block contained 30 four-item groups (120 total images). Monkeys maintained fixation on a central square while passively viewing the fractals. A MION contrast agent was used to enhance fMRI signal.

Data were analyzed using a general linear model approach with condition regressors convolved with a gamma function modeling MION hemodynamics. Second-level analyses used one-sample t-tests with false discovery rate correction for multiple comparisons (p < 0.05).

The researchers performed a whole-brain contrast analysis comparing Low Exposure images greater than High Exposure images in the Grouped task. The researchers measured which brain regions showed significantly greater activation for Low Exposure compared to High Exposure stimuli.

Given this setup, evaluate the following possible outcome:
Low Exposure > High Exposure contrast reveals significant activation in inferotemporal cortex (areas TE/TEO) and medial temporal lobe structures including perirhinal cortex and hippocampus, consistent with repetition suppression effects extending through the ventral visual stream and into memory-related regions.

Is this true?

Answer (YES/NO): NO